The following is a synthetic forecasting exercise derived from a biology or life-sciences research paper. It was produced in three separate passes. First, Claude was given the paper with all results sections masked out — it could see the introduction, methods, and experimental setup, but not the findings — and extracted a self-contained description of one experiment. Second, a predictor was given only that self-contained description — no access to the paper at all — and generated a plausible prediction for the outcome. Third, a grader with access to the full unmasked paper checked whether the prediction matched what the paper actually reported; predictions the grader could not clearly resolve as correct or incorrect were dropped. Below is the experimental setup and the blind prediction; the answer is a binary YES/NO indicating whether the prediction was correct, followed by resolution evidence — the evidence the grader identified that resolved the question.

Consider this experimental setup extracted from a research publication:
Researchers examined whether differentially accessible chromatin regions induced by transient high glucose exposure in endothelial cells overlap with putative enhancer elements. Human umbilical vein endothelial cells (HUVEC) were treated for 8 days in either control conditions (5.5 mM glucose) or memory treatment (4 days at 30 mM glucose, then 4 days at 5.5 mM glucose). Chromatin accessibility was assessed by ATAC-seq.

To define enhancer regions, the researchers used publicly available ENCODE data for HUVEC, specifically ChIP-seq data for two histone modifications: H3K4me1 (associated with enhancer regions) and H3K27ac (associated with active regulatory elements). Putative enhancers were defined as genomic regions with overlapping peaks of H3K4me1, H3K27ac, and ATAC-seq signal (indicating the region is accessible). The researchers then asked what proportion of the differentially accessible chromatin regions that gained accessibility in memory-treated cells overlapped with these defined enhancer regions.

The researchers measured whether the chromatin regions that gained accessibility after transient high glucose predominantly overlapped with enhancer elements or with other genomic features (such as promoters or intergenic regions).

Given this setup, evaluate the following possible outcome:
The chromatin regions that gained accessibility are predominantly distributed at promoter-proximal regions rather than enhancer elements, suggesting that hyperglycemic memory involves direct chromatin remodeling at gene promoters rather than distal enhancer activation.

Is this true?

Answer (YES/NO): NO